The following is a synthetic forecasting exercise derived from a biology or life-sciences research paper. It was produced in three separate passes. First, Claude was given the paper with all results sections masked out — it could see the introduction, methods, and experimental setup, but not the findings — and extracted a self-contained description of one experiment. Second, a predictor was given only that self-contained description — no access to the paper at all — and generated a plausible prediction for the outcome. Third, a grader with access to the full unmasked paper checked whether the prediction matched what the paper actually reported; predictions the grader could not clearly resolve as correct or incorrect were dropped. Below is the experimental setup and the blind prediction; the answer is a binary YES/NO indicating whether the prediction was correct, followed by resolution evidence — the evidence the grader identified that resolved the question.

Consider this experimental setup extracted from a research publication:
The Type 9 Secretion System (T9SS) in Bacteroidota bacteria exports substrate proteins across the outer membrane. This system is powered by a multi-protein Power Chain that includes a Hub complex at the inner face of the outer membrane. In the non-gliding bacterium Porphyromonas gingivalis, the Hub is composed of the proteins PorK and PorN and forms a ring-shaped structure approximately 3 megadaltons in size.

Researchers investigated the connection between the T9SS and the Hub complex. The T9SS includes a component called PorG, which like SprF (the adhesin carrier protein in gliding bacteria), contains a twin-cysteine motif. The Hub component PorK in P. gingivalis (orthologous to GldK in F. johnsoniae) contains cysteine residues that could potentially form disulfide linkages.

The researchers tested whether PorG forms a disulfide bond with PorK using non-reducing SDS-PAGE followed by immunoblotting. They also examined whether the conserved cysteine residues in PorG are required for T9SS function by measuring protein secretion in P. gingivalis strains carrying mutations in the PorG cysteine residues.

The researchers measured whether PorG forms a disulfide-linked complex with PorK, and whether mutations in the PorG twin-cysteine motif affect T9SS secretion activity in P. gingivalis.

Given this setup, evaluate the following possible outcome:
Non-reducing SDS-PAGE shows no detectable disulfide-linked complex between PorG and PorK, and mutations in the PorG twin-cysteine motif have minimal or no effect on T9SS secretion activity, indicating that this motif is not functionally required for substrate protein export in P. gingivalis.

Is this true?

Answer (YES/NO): NO